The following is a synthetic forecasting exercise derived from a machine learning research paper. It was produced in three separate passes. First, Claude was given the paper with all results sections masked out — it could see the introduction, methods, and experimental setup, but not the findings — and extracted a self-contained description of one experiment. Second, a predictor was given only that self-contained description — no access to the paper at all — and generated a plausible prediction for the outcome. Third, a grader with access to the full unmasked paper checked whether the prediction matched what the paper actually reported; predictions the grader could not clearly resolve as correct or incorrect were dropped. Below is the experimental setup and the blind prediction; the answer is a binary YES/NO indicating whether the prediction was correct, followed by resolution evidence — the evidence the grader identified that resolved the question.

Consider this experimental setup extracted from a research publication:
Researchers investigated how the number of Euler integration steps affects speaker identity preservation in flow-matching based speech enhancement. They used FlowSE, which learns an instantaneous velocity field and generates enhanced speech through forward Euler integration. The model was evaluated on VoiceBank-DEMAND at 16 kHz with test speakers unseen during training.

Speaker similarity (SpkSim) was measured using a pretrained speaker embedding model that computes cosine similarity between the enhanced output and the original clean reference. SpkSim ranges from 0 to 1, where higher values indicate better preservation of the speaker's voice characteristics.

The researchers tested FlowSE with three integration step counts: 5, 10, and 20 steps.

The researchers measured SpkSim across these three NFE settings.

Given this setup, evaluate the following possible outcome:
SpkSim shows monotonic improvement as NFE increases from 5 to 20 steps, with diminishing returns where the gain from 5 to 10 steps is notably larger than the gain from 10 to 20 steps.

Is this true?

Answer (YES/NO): NO